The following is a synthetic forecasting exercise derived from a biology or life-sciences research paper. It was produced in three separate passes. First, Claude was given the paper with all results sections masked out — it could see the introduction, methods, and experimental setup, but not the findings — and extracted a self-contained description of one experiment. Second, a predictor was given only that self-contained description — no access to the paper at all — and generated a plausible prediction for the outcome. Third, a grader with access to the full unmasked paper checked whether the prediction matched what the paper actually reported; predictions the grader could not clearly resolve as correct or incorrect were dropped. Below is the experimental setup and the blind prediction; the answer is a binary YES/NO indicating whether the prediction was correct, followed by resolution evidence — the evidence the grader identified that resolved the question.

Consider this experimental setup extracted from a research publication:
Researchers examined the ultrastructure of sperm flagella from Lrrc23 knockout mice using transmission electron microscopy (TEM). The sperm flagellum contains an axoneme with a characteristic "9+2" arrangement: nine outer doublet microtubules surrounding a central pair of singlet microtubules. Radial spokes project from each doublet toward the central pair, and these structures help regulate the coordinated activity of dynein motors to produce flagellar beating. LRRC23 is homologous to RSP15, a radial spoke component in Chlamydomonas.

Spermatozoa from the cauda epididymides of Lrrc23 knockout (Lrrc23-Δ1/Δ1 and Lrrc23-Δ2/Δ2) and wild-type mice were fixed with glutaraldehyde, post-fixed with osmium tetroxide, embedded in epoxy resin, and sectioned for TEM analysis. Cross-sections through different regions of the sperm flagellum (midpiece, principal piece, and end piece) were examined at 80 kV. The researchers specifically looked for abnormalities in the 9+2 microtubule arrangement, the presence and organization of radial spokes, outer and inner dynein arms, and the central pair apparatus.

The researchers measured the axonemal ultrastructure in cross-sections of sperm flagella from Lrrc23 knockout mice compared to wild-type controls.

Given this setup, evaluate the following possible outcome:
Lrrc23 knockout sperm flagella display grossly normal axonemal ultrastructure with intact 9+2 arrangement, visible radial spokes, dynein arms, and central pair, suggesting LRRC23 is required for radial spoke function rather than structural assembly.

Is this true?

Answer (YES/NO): NO